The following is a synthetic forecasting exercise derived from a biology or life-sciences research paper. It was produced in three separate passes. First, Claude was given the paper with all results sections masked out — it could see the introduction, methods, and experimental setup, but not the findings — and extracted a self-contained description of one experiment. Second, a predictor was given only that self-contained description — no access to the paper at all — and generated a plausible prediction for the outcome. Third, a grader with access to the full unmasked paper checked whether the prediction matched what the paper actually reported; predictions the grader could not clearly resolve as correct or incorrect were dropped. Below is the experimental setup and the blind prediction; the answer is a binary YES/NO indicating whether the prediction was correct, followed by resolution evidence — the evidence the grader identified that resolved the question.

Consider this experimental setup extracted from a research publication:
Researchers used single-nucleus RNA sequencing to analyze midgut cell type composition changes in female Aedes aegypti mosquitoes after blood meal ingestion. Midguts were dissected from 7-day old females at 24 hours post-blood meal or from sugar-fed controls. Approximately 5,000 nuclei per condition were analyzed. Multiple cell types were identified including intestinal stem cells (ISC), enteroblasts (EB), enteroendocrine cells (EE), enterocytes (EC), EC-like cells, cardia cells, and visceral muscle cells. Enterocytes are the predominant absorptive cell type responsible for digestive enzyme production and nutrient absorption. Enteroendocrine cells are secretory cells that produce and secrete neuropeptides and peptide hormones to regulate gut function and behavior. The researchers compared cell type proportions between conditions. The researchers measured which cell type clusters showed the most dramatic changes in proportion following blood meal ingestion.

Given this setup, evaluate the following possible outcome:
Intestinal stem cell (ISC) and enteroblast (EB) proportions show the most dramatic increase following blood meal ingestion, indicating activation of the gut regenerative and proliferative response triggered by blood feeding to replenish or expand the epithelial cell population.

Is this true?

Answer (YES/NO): NO